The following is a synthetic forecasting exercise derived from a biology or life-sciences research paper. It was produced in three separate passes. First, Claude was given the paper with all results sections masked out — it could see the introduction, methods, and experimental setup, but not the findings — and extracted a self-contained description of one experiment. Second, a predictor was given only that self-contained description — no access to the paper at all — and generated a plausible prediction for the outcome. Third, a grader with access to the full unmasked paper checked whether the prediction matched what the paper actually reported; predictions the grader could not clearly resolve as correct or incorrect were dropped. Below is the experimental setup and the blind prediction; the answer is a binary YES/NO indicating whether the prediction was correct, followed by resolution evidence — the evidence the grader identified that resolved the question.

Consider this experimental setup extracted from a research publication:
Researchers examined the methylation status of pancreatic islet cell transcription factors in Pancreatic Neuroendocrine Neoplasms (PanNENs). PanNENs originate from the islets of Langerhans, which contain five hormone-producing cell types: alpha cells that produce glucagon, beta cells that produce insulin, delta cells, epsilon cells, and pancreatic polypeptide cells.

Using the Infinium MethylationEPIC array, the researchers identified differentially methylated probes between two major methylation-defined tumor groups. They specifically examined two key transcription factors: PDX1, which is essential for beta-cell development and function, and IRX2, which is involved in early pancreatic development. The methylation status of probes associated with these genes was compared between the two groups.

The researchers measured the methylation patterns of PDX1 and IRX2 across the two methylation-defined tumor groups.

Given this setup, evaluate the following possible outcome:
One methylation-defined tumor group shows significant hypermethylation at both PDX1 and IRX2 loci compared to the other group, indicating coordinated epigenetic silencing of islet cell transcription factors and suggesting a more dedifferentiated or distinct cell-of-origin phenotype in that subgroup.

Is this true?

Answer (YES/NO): NO